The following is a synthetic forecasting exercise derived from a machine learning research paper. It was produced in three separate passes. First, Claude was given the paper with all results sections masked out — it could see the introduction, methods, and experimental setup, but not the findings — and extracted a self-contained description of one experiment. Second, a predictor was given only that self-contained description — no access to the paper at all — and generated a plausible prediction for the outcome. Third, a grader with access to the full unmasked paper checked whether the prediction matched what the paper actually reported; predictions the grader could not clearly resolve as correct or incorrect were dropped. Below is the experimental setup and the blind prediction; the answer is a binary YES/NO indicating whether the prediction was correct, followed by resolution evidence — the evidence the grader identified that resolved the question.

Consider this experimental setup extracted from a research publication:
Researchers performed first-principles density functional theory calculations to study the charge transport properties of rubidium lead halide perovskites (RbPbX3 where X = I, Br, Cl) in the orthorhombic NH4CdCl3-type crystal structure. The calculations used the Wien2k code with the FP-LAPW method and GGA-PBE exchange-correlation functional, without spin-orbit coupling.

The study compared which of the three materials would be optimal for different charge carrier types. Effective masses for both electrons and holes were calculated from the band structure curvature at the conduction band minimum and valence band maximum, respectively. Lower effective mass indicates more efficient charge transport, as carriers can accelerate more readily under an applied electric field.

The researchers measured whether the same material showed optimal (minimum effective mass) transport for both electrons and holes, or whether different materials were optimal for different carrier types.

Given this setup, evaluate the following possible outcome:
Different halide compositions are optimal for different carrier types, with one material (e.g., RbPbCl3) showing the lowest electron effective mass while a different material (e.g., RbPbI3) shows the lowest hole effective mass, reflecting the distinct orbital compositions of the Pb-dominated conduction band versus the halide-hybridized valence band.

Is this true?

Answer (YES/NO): NO